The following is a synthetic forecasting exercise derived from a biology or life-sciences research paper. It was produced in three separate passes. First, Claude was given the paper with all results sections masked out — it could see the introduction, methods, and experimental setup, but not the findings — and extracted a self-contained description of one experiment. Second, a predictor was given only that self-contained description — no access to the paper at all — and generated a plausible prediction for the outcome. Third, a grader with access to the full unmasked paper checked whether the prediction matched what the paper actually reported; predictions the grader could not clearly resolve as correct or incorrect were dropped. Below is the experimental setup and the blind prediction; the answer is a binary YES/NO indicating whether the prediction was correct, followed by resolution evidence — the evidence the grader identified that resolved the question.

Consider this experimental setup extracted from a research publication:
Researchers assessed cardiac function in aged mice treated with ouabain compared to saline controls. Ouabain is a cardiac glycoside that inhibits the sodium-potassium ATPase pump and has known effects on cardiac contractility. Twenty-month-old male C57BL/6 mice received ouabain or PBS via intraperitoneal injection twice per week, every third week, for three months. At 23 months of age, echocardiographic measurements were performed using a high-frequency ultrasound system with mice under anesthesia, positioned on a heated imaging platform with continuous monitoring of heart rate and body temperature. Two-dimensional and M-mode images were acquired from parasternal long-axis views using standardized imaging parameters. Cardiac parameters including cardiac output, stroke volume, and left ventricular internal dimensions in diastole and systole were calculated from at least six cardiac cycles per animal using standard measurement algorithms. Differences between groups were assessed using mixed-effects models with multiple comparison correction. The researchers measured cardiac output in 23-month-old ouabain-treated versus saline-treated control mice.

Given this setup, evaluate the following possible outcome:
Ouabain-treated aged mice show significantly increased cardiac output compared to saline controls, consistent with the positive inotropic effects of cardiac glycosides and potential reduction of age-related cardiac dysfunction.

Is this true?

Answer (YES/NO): YES